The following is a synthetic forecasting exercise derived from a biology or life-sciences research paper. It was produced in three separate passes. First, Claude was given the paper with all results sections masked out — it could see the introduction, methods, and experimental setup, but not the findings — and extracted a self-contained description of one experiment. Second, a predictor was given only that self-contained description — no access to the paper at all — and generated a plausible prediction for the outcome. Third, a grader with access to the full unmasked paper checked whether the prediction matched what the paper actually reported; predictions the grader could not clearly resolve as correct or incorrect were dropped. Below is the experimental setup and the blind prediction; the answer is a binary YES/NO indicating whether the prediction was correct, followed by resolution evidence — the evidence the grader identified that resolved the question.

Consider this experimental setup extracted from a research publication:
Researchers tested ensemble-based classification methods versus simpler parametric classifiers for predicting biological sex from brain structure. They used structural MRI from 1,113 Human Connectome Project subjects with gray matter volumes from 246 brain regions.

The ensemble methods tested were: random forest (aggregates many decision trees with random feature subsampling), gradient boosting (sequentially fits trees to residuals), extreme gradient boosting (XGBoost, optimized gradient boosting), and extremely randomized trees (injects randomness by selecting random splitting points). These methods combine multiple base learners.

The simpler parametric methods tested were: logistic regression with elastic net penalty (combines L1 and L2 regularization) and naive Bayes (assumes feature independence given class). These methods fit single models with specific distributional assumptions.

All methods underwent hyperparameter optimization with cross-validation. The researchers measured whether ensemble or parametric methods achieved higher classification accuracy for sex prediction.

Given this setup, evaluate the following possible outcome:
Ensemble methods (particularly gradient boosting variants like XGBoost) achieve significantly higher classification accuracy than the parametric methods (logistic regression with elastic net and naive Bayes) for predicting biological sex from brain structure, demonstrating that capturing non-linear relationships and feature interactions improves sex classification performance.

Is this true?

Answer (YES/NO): NO